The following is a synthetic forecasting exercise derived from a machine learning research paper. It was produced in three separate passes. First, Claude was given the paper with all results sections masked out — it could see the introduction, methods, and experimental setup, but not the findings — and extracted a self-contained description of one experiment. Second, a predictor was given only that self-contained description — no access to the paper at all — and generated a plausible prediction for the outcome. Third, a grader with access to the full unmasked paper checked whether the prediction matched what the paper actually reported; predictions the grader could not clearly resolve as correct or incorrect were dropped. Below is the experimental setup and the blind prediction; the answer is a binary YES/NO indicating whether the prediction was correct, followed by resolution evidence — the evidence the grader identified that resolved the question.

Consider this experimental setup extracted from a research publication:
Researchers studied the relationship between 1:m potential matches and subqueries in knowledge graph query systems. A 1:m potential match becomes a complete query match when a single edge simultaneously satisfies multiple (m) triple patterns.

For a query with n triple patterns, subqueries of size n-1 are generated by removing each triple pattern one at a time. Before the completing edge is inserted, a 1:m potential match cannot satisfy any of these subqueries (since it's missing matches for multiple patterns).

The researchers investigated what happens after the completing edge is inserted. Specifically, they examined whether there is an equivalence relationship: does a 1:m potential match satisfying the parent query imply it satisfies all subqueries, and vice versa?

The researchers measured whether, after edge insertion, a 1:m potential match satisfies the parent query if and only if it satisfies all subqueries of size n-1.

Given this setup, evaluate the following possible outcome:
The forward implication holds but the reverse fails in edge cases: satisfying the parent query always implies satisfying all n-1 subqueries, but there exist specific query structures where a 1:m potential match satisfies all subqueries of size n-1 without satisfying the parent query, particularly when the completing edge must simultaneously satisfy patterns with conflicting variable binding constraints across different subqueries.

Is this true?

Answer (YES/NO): NO